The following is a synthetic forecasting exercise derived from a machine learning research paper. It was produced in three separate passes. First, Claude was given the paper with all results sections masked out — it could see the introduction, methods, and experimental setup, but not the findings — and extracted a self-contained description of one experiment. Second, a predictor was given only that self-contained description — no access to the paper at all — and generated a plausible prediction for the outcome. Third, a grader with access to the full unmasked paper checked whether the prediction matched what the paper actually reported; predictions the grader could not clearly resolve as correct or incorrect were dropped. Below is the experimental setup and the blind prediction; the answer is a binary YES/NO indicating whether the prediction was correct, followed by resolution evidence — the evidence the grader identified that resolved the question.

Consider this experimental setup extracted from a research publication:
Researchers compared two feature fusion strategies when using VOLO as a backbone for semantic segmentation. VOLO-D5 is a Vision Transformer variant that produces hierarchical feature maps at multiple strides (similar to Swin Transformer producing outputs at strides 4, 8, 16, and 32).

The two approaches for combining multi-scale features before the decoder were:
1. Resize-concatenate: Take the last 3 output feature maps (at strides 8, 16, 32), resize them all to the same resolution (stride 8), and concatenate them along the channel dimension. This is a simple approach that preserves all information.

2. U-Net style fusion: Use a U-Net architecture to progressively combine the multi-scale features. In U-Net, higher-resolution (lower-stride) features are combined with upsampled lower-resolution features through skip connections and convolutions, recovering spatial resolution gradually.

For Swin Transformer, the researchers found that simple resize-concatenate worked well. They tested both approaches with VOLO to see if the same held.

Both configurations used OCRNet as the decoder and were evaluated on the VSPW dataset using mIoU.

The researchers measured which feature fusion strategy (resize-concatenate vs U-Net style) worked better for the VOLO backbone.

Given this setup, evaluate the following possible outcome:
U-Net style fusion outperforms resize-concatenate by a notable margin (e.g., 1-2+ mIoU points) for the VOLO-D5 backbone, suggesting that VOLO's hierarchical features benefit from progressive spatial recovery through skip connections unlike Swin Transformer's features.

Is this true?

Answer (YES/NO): NO